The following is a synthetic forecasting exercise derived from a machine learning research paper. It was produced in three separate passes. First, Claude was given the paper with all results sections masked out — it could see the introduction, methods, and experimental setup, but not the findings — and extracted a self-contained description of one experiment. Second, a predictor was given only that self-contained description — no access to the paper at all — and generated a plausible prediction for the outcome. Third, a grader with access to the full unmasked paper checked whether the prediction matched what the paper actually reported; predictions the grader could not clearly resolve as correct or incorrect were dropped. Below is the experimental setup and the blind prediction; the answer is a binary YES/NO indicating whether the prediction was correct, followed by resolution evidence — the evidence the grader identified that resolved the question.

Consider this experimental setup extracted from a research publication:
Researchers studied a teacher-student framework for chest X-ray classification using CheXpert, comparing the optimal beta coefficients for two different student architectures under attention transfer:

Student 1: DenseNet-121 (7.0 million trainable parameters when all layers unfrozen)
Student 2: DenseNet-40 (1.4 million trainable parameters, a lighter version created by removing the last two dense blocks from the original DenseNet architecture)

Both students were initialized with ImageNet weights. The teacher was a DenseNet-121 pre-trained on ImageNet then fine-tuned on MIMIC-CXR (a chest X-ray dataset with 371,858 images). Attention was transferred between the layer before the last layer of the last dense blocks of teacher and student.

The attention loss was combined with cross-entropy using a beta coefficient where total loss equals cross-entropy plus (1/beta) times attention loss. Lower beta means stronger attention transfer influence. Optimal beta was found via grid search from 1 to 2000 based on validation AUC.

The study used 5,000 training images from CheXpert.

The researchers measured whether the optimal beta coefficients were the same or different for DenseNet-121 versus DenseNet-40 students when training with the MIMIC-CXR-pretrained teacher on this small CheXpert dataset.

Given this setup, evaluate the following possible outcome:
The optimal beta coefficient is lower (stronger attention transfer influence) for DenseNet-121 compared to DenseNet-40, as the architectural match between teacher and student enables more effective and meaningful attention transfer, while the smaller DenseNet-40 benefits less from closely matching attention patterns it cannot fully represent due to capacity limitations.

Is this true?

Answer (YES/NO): YES